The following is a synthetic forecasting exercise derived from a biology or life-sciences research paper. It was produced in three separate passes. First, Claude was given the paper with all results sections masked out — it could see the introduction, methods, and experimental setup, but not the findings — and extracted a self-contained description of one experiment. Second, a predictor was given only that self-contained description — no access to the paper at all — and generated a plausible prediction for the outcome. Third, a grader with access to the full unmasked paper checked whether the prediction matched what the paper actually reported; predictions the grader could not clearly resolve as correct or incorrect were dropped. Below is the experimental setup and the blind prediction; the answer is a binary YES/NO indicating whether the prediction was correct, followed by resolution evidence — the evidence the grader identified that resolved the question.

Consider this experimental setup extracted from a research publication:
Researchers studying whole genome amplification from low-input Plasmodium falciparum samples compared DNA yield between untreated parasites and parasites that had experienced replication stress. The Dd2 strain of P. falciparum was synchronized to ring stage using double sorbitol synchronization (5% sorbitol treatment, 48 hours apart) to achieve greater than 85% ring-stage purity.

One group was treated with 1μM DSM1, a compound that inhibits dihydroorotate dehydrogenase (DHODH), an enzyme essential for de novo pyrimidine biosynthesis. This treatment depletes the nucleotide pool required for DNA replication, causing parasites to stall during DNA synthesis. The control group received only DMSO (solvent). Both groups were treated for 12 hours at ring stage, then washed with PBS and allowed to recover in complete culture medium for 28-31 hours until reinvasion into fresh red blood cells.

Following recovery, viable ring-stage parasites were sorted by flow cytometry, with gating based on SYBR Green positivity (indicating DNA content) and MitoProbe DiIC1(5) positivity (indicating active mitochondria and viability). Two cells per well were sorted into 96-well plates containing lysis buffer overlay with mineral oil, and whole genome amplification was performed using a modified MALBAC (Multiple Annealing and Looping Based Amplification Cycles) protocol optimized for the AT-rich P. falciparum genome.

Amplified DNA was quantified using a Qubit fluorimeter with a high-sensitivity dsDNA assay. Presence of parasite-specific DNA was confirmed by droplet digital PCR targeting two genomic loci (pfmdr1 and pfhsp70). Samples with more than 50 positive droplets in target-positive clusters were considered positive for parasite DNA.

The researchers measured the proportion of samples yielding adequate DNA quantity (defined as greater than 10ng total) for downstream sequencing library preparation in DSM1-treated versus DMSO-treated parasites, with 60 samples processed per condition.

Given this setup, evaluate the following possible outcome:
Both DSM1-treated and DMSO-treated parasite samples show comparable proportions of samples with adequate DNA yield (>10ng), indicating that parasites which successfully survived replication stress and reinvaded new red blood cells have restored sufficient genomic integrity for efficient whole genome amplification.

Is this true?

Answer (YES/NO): NO